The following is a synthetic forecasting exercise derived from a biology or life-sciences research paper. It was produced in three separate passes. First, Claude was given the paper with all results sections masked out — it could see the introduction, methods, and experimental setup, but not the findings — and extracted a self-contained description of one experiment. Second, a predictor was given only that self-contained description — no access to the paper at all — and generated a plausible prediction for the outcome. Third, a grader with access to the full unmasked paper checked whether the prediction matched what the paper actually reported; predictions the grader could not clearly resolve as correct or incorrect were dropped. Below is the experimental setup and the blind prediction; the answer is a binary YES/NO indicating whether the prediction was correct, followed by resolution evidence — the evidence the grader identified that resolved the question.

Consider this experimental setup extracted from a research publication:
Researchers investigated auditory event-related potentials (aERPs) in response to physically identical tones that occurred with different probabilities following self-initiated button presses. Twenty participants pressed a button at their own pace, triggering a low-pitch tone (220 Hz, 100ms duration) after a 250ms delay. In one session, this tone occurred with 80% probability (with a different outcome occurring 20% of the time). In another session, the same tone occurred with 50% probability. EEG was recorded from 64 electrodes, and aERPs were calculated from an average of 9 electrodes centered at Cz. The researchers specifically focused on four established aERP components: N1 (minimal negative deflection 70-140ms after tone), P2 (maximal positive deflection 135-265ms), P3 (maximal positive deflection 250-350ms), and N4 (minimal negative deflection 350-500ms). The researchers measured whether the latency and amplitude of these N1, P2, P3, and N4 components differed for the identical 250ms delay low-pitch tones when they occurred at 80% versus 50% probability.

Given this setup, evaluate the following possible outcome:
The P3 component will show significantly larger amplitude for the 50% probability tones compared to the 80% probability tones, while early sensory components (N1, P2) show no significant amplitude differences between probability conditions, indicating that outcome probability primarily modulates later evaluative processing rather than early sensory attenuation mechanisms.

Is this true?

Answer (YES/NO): NO